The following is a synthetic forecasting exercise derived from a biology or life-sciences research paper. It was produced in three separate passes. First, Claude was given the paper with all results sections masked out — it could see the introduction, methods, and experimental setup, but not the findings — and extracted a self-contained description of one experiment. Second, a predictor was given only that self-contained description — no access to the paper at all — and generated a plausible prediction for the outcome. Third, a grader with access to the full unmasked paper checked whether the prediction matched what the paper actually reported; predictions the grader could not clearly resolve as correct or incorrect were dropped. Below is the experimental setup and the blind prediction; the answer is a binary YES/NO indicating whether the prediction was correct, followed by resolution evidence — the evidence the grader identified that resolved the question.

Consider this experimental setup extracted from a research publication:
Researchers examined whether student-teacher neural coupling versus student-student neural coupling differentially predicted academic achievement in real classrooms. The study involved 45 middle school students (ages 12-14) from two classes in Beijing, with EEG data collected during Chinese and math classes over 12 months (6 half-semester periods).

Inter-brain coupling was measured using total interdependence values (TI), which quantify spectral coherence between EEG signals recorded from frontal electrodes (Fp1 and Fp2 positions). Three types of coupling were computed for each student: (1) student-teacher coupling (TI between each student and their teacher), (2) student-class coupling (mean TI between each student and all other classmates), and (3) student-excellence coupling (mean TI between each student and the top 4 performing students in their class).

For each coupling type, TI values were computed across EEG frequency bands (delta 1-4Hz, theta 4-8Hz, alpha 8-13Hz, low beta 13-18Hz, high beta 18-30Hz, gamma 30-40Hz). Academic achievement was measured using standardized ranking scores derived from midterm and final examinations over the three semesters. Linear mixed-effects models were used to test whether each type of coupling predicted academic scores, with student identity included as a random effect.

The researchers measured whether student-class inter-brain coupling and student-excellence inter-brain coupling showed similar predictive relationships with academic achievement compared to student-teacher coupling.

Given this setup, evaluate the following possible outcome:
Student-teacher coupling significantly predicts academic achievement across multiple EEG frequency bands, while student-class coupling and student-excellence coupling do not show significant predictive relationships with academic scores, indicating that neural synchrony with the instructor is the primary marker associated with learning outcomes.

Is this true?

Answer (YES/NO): NO